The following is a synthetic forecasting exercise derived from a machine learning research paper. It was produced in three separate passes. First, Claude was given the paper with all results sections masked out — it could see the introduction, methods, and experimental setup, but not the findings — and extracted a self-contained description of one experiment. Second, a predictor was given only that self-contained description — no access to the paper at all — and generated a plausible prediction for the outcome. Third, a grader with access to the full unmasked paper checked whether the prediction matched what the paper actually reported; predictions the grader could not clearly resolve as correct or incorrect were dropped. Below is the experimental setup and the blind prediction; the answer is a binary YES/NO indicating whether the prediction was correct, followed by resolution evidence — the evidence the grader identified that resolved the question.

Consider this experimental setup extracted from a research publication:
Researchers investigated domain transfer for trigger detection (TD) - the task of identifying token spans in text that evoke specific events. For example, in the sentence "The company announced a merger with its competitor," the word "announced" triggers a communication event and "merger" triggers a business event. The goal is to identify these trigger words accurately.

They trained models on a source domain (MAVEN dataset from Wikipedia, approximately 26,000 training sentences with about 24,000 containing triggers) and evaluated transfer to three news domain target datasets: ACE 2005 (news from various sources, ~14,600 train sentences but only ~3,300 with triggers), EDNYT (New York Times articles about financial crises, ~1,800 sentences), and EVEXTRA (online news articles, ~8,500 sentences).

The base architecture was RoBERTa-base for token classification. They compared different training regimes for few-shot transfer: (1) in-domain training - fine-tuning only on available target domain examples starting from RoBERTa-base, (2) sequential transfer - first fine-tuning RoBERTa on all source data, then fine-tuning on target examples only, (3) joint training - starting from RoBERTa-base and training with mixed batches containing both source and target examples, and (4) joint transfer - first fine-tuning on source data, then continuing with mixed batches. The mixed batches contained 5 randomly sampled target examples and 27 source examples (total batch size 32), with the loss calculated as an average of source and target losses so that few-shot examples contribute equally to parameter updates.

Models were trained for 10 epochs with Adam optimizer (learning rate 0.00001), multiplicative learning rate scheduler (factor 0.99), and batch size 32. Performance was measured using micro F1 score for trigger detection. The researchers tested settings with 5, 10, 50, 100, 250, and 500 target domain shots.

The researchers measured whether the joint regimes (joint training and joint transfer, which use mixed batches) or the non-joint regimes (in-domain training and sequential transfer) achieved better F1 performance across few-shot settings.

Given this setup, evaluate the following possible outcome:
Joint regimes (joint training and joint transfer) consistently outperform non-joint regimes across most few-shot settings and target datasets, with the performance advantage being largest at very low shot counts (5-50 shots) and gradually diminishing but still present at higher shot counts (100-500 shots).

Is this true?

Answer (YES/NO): NO